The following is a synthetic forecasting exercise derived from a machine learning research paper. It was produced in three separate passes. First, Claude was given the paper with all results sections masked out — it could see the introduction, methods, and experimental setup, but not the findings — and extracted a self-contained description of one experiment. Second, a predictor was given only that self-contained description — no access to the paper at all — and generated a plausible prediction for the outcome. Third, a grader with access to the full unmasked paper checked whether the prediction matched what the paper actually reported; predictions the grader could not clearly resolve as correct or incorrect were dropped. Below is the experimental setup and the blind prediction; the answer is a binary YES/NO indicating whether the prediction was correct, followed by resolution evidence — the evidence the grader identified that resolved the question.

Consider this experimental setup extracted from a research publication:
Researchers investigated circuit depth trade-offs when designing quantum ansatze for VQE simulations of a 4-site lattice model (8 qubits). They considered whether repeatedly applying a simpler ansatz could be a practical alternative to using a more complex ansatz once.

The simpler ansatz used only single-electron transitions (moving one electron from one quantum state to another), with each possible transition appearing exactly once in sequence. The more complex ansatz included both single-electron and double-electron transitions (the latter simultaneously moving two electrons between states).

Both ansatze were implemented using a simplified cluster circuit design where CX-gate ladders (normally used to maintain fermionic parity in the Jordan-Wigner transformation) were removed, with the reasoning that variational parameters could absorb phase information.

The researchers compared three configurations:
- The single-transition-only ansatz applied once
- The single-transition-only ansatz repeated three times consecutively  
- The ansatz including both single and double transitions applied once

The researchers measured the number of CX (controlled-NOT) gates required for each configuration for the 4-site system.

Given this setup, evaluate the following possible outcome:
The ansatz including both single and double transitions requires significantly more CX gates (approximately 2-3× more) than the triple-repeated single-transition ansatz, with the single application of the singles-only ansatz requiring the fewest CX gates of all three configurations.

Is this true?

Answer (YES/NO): NO